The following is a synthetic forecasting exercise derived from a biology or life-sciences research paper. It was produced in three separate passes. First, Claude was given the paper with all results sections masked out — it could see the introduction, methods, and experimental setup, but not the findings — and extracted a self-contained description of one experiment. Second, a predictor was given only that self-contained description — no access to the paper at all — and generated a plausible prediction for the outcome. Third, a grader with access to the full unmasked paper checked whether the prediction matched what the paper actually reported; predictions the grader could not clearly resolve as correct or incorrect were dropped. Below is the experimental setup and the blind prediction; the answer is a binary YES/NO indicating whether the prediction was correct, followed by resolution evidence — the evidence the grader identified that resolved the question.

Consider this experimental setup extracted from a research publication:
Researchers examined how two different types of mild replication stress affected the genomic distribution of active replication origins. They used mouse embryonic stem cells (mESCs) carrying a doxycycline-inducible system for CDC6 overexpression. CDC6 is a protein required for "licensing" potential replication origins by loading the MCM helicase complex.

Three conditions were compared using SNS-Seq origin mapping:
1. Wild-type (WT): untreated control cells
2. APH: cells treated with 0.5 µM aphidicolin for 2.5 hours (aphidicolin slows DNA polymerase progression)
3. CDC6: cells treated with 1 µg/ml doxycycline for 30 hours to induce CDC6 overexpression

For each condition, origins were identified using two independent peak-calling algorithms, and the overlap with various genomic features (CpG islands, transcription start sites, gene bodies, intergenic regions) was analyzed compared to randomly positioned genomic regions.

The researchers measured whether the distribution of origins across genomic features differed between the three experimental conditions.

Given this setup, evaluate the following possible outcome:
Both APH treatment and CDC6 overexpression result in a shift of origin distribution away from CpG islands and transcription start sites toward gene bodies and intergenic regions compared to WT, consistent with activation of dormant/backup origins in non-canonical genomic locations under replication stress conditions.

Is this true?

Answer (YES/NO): NO